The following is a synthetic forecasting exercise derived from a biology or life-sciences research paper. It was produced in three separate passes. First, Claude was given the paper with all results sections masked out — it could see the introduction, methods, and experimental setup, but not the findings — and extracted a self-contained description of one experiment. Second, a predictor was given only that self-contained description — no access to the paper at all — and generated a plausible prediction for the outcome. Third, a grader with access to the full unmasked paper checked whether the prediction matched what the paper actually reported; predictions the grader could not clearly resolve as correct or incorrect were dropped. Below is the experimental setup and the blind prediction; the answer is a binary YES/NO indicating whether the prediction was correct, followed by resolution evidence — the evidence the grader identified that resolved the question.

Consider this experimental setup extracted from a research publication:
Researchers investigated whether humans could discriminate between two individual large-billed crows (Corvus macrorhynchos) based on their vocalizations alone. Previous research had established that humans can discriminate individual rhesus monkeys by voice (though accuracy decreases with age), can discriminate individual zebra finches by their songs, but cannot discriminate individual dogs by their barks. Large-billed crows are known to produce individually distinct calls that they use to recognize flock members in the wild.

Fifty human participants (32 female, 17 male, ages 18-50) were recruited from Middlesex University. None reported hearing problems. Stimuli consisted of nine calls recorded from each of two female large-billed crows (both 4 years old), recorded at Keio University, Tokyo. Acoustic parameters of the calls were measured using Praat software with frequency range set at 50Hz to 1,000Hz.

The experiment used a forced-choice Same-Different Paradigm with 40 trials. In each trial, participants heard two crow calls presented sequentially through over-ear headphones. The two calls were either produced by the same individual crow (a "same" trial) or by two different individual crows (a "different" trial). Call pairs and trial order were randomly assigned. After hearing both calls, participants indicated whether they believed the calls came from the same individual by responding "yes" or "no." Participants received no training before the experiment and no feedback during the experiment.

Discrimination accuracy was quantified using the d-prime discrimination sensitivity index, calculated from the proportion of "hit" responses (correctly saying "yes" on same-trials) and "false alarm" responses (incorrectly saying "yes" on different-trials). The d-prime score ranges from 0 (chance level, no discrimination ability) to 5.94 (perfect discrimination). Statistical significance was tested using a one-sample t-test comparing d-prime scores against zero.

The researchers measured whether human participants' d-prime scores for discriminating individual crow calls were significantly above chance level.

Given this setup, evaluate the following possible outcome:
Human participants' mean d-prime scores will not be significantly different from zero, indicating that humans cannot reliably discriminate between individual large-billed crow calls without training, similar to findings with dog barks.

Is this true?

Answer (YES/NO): NO